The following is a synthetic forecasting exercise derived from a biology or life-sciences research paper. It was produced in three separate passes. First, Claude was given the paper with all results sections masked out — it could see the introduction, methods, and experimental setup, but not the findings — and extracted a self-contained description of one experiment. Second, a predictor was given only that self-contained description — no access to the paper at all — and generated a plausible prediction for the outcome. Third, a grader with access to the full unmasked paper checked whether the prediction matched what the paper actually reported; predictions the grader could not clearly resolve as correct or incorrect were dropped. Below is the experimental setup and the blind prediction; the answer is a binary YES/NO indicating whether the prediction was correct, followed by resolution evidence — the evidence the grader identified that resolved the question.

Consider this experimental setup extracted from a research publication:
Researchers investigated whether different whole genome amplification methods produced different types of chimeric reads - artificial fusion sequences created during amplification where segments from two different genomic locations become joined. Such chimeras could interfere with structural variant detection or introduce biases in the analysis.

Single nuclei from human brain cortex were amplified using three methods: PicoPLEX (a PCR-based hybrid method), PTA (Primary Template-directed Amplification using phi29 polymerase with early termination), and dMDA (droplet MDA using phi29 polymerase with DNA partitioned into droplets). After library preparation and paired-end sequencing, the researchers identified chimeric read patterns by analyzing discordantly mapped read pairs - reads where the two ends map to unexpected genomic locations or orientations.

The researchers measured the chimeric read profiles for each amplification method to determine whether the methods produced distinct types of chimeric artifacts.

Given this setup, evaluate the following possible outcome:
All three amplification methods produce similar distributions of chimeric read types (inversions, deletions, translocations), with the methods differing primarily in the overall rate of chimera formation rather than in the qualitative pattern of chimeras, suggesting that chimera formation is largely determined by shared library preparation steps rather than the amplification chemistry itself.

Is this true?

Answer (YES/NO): NO